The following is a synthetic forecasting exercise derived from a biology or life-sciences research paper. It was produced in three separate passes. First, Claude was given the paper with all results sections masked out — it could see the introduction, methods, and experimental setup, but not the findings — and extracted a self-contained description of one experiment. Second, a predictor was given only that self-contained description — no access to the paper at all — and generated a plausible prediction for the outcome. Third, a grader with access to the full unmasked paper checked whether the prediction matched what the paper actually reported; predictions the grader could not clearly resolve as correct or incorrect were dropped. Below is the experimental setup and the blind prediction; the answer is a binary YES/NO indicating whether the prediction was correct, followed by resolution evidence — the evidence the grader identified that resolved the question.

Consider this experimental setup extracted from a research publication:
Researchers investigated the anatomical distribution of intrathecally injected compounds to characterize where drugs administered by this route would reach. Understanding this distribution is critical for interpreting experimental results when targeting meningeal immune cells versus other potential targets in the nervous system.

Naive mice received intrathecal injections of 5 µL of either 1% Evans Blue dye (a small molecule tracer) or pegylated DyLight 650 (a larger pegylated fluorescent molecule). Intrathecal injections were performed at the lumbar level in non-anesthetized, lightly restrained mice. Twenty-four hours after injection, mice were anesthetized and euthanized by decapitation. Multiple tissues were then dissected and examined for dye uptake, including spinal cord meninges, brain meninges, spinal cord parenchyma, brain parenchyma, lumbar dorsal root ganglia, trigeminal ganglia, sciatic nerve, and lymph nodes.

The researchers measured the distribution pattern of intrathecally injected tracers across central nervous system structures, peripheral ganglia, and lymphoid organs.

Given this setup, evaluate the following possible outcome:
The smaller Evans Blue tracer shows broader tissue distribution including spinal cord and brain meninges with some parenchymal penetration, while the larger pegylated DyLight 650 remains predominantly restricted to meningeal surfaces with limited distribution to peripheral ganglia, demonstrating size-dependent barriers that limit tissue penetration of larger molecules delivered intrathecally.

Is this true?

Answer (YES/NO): NO